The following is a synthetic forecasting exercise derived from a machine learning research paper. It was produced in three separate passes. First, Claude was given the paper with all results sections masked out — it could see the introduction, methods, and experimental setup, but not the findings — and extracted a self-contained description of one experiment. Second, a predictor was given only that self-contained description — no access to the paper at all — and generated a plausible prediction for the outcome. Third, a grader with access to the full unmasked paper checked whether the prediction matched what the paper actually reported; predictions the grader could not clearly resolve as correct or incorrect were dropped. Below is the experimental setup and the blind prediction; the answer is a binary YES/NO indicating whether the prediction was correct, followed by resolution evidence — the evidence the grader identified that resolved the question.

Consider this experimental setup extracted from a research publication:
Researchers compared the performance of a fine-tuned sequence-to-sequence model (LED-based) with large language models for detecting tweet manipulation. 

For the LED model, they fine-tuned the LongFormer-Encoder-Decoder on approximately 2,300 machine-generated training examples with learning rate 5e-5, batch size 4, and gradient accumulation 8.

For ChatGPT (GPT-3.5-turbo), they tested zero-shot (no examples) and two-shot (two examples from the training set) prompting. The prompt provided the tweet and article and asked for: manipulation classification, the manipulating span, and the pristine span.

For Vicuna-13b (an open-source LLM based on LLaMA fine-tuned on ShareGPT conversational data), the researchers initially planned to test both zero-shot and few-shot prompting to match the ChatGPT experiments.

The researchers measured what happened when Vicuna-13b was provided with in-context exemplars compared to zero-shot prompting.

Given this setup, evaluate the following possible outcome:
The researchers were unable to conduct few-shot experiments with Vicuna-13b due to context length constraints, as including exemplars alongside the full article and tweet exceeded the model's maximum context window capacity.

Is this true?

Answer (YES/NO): NO